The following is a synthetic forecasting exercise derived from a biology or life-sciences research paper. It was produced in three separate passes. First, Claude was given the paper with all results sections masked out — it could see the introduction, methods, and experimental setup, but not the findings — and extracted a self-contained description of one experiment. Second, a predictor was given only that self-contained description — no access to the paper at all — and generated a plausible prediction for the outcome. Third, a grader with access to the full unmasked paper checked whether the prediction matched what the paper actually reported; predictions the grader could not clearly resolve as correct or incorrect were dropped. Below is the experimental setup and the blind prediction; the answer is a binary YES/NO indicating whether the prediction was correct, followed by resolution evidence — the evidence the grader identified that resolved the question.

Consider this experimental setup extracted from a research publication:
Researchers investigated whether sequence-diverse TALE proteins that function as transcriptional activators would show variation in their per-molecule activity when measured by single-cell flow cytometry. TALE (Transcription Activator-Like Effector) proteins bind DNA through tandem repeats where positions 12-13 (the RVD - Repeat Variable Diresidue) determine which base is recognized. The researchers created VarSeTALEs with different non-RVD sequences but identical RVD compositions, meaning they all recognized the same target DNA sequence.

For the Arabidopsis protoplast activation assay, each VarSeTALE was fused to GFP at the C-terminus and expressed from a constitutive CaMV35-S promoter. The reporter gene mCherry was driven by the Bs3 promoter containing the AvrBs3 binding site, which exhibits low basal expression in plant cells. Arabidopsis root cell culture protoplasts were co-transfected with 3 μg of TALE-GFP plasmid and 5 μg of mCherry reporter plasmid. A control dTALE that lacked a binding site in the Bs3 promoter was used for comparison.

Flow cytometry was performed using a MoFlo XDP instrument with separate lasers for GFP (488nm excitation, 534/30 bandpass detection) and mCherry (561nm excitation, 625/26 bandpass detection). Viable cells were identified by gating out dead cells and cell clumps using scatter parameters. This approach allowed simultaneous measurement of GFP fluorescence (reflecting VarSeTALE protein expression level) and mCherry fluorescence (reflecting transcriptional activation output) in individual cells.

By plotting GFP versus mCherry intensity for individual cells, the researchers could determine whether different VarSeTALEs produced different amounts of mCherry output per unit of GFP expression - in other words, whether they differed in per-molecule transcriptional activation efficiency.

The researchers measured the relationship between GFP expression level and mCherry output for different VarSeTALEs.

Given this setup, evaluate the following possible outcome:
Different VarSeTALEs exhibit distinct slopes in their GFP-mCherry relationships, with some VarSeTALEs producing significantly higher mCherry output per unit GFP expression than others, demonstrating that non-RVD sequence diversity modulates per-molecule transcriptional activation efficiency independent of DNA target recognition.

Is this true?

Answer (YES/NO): YES